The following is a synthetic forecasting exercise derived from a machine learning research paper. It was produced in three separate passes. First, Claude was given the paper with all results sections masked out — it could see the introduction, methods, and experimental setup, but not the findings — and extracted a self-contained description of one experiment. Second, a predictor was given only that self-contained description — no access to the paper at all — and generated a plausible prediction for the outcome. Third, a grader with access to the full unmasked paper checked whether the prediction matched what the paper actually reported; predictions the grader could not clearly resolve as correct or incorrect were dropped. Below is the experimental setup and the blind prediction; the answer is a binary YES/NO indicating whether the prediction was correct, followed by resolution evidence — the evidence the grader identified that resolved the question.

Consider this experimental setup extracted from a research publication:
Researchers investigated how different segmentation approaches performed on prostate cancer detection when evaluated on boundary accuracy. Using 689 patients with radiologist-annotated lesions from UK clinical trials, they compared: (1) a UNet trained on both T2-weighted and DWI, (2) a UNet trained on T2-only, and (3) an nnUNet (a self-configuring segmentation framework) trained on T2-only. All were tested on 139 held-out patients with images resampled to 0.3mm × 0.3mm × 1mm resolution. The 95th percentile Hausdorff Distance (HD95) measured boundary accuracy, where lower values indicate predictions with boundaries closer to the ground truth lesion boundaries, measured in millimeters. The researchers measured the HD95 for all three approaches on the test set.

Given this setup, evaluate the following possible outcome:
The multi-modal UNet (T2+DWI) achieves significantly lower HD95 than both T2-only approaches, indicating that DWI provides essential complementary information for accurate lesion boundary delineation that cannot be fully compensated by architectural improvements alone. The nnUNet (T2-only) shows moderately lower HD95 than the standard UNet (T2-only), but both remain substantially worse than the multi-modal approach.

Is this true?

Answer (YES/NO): NO